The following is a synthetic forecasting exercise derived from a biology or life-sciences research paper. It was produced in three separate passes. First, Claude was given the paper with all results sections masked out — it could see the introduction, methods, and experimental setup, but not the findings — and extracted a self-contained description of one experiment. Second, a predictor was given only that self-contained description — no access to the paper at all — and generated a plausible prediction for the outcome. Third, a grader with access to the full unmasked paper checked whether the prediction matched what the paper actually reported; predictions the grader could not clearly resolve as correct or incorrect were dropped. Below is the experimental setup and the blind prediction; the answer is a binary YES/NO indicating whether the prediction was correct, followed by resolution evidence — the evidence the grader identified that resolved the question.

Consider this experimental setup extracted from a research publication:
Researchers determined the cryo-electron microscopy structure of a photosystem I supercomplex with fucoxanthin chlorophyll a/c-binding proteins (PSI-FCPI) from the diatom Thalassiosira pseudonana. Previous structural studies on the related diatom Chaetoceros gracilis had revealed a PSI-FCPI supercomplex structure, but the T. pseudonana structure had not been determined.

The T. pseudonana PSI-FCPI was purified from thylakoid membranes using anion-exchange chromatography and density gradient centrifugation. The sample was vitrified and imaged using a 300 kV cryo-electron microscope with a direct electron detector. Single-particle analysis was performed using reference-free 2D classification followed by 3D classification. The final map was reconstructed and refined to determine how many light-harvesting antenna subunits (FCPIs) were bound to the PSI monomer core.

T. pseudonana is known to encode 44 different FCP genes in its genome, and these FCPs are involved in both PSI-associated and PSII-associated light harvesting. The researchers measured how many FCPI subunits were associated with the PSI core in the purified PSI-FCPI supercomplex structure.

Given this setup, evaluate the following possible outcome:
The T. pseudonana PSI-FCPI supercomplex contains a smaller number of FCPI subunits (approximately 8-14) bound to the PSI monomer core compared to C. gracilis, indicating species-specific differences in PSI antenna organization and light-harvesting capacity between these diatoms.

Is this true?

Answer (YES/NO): NO